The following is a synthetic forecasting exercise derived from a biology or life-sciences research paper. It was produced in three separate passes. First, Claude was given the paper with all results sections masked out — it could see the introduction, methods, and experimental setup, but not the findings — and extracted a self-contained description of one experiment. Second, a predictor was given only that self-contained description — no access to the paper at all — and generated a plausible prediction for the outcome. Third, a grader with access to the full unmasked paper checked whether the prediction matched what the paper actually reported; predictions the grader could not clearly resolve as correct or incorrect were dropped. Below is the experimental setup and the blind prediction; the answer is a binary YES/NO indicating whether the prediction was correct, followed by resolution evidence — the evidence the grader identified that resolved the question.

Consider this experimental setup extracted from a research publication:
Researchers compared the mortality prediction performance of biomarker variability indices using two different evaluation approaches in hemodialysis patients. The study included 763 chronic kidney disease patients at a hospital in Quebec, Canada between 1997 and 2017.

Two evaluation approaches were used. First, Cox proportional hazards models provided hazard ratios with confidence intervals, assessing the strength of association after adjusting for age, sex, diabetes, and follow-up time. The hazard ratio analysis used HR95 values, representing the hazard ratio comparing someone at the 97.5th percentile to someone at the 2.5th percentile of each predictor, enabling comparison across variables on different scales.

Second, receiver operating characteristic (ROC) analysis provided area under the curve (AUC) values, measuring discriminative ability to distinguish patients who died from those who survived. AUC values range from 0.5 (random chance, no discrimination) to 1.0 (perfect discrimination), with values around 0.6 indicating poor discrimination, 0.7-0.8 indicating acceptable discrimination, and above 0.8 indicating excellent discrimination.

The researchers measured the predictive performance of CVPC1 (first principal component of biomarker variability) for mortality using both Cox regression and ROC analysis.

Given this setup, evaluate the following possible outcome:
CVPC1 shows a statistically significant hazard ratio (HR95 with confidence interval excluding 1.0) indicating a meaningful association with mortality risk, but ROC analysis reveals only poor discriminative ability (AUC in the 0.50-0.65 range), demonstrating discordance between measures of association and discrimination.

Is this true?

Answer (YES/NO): NO